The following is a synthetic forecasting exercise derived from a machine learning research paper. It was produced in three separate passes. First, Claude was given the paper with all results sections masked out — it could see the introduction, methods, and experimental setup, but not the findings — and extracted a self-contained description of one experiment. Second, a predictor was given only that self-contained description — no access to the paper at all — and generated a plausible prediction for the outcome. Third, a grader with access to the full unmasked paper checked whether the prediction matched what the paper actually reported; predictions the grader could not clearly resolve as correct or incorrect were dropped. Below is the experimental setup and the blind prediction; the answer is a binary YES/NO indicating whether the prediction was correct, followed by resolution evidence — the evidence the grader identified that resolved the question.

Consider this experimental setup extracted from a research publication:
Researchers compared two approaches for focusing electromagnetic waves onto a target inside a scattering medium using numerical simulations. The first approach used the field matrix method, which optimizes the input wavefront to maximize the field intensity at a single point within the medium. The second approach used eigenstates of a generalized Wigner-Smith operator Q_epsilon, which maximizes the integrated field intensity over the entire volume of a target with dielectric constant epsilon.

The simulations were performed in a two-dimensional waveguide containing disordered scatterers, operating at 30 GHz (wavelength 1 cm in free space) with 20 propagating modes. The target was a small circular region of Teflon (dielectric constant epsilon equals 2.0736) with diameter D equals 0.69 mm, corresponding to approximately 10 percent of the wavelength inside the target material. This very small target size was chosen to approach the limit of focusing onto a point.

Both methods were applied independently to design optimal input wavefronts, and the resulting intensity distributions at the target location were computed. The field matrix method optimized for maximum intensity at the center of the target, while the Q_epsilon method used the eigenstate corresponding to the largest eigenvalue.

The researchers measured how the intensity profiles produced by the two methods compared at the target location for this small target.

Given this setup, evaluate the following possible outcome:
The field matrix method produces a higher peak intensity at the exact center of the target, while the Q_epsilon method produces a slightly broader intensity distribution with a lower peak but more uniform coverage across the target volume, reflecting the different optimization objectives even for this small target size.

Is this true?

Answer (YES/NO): NO